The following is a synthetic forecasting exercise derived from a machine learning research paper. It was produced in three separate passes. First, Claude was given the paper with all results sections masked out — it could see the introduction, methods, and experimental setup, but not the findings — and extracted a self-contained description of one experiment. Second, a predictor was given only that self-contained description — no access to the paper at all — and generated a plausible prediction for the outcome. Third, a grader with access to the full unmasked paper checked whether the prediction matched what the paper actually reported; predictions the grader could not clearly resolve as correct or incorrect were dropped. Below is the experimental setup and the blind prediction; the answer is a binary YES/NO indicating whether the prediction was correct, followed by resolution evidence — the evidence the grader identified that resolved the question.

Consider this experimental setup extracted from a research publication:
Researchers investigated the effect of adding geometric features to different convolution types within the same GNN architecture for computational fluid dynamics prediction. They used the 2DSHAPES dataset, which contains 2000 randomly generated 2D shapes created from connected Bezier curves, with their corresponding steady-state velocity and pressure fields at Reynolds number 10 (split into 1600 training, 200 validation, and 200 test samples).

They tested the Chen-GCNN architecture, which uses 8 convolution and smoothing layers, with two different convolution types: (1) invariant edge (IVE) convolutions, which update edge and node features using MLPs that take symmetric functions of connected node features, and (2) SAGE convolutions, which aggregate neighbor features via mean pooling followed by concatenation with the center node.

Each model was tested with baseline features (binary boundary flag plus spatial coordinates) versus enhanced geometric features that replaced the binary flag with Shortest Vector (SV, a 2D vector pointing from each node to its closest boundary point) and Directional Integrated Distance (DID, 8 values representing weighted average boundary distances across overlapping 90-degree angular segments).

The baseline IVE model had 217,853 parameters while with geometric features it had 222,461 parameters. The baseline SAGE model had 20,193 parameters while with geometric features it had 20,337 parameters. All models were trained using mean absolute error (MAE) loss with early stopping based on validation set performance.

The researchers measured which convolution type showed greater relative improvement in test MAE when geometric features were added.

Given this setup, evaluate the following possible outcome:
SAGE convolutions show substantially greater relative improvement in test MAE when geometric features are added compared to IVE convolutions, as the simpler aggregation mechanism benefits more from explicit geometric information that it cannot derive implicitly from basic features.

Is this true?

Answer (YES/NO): YES